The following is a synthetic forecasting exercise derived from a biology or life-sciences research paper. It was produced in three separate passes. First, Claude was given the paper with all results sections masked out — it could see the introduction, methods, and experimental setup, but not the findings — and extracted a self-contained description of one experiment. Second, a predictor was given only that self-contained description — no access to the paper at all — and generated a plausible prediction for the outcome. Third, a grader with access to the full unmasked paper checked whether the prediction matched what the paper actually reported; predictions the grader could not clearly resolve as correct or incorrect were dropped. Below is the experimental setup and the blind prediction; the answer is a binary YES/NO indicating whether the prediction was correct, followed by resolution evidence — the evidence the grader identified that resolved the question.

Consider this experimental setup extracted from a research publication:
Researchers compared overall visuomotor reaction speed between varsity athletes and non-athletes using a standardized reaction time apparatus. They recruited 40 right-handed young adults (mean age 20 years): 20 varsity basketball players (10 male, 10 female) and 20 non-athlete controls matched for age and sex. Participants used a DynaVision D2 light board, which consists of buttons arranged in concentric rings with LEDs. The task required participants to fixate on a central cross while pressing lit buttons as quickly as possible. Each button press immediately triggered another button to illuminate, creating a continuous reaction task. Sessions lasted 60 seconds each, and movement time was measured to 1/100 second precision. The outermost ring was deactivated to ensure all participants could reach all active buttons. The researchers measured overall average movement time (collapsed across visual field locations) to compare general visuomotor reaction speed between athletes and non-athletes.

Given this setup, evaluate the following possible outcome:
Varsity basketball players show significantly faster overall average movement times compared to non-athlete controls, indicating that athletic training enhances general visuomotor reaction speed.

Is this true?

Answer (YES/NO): YES